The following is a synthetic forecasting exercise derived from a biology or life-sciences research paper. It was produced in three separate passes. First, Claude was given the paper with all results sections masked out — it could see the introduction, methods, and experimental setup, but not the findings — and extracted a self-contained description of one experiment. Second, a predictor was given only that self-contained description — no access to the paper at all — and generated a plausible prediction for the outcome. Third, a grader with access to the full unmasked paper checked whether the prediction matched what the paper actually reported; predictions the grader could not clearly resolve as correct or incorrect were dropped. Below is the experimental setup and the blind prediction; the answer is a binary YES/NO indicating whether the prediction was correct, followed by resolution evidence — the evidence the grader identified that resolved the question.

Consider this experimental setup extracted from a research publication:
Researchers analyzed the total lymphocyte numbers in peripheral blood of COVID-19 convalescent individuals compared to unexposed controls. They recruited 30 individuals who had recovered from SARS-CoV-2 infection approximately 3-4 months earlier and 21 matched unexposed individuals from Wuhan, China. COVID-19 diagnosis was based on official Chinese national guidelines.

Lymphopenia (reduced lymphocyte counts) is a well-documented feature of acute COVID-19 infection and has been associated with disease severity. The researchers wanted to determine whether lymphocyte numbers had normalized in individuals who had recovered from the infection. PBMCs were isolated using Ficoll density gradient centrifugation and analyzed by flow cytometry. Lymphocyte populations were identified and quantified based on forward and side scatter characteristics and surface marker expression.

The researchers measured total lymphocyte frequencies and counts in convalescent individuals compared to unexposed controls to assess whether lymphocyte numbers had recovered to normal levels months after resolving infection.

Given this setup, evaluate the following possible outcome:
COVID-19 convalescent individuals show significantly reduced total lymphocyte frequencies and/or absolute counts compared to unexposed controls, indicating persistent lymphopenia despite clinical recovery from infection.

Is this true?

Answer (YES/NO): NO